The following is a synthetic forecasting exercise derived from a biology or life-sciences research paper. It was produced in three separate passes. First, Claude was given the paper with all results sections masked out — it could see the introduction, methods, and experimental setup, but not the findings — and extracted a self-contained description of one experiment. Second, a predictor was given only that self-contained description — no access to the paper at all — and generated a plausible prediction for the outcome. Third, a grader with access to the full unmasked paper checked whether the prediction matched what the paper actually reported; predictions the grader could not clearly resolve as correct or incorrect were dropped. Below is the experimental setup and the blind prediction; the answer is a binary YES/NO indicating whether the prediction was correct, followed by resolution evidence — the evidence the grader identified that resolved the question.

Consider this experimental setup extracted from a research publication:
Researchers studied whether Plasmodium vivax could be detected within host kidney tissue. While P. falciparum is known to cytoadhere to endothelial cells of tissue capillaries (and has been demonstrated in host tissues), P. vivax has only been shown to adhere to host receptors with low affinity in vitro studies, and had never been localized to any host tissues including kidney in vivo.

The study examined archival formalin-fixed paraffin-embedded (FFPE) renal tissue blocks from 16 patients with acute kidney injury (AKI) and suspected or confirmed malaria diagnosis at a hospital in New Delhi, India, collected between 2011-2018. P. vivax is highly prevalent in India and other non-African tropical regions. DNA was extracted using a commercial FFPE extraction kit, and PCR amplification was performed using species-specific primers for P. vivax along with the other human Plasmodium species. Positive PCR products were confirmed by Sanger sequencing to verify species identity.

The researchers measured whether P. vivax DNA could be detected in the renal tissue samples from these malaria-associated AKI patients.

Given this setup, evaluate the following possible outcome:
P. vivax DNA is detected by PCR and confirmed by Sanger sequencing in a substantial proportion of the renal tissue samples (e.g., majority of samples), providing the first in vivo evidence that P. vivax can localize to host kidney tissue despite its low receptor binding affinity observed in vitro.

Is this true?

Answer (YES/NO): YES